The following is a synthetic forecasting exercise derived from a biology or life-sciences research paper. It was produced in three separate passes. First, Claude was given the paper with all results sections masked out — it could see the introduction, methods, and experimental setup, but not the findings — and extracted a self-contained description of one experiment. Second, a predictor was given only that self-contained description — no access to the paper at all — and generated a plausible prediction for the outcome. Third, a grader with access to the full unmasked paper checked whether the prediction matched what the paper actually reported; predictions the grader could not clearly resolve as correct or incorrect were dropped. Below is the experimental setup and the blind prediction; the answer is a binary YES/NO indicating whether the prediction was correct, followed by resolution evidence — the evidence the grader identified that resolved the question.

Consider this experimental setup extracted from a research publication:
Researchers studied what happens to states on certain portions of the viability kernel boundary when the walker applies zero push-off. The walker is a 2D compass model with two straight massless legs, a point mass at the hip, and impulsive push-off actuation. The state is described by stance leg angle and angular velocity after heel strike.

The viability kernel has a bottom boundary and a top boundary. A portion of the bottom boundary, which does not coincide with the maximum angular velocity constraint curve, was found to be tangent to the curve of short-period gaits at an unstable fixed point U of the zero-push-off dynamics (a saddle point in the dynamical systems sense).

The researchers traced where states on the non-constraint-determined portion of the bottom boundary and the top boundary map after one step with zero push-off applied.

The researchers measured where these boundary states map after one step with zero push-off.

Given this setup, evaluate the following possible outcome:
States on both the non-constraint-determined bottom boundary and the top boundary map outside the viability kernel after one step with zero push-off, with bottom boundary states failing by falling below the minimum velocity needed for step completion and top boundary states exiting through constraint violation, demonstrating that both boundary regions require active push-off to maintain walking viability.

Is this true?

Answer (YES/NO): NO